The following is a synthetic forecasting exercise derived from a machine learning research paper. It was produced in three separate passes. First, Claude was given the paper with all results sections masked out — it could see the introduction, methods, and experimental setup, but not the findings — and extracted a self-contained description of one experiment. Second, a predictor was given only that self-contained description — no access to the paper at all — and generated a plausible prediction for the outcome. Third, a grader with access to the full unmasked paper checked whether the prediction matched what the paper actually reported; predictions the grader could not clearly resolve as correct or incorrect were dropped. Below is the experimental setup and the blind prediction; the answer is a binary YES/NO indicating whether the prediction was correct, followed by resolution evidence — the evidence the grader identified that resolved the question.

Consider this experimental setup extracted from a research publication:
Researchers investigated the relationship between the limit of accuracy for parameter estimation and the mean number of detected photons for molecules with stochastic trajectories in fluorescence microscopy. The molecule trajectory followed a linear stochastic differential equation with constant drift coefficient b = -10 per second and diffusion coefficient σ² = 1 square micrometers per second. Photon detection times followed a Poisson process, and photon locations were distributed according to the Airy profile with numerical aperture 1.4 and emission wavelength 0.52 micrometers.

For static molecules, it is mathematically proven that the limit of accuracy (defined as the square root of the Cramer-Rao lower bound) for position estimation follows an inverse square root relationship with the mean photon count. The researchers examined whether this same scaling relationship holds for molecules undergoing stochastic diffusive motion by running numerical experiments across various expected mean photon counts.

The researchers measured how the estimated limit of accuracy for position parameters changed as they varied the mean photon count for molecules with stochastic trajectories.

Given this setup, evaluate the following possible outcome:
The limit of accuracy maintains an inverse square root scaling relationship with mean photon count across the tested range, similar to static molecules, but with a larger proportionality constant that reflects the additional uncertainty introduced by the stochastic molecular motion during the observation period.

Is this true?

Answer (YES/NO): YES